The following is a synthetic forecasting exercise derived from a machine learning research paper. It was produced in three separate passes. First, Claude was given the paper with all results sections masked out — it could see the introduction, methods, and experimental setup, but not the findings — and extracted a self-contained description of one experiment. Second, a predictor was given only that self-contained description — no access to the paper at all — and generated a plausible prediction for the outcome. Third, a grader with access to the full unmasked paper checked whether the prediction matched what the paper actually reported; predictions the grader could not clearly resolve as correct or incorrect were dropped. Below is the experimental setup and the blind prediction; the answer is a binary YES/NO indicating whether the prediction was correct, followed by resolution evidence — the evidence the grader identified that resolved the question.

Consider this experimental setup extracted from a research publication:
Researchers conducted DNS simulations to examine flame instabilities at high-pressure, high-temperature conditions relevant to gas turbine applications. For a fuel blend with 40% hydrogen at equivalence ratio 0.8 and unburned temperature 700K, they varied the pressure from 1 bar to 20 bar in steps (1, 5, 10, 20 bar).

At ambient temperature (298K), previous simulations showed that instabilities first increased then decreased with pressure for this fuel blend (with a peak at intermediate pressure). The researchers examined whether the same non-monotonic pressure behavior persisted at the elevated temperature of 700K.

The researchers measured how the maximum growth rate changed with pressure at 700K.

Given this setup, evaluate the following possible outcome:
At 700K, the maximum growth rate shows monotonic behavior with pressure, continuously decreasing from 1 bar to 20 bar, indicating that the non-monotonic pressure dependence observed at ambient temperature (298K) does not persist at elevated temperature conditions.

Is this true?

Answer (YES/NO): NO